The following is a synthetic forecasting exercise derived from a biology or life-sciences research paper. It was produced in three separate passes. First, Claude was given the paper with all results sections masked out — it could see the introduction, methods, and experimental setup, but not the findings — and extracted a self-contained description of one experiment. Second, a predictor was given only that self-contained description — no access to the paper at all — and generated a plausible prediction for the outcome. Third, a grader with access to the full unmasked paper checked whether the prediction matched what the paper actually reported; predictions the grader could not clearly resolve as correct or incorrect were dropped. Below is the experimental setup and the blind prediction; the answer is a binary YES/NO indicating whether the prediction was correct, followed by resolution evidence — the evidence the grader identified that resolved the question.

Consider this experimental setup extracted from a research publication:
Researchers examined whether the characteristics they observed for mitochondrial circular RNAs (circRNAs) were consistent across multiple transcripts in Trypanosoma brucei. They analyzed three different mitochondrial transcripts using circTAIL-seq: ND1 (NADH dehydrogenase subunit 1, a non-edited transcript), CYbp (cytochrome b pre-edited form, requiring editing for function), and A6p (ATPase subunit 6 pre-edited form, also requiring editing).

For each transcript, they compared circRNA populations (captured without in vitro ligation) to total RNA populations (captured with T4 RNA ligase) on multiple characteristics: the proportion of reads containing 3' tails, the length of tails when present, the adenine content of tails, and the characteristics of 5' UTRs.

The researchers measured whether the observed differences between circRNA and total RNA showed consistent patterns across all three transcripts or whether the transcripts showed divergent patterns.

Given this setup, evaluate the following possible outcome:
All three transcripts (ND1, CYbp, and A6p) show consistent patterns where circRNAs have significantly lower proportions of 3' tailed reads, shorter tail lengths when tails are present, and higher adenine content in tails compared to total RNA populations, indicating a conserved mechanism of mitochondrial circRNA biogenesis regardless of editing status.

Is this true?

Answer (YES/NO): NO